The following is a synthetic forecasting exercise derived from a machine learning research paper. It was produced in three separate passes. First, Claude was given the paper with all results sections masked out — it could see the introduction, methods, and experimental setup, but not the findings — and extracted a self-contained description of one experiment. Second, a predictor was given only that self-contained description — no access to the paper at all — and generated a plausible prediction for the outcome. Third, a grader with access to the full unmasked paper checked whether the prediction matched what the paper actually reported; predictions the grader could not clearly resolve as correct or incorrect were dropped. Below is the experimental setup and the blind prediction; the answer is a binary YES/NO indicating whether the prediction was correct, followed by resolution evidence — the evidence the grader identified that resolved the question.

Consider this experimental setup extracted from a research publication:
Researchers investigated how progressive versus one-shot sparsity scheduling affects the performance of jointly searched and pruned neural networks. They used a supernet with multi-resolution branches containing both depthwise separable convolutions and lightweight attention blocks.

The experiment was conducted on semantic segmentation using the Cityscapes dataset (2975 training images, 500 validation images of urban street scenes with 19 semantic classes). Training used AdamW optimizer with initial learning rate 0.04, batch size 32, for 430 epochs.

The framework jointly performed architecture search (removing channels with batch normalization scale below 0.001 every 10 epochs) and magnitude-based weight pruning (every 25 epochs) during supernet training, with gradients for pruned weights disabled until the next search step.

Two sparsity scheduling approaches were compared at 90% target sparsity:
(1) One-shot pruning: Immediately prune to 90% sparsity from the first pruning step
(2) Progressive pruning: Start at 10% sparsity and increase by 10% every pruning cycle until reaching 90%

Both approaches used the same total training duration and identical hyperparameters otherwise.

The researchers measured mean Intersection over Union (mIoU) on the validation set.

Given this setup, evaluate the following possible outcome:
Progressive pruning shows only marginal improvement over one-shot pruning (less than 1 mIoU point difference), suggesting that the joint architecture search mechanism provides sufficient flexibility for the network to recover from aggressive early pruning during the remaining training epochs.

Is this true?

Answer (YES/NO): NO